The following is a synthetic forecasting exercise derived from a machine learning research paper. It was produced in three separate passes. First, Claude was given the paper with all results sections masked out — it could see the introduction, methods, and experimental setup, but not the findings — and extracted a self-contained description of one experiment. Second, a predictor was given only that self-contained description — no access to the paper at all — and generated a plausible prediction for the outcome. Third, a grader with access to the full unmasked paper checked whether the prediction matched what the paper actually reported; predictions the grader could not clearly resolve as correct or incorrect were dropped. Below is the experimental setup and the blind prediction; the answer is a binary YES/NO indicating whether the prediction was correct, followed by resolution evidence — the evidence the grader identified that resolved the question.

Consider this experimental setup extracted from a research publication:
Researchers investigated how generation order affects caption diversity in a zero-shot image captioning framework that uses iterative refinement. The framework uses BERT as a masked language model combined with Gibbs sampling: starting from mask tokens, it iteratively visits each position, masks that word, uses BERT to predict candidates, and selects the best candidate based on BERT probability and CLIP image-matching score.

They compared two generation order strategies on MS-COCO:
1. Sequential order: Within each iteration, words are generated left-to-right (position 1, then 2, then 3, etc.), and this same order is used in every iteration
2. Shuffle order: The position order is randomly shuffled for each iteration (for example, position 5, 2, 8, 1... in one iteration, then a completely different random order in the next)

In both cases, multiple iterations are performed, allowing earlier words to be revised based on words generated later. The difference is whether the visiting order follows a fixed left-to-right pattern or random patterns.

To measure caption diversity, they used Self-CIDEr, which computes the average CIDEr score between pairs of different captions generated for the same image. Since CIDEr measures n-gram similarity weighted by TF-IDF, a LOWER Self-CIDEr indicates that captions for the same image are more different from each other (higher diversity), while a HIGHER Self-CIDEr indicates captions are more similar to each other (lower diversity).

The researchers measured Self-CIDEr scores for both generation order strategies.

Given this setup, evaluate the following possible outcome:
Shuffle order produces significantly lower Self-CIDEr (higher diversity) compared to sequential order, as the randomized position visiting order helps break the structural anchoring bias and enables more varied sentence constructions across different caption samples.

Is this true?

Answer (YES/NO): NO